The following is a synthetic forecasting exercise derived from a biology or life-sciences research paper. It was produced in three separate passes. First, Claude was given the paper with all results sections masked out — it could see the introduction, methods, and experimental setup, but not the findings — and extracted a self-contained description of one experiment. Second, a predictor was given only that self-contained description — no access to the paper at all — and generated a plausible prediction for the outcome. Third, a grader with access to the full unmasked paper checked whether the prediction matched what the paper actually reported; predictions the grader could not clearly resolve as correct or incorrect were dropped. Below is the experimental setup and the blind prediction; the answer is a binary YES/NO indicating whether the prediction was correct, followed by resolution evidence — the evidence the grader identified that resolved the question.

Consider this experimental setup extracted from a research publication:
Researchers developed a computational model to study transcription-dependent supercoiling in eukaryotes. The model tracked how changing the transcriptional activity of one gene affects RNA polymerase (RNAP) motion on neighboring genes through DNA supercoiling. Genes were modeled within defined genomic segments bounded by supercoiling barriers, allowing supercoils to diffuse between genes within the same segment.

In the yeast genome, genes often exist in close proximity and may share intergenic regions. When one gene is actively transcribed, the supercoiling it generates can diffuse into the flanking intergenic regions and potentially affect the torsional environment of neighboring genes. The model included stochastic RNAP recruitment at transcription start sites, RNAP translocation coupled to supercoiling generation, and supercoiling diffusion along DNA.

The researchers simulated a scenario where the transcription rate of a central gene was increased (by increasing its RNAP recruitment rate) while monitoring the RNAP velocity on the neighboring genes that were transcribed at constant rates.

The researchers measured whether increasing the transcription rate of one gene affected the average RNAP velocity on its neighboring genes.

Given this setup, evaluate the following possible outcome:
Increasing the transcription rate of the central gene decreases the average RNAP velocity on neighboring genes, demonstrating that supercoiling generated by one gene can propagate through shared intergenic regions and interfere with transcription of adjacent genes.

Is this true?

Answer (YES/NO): NO